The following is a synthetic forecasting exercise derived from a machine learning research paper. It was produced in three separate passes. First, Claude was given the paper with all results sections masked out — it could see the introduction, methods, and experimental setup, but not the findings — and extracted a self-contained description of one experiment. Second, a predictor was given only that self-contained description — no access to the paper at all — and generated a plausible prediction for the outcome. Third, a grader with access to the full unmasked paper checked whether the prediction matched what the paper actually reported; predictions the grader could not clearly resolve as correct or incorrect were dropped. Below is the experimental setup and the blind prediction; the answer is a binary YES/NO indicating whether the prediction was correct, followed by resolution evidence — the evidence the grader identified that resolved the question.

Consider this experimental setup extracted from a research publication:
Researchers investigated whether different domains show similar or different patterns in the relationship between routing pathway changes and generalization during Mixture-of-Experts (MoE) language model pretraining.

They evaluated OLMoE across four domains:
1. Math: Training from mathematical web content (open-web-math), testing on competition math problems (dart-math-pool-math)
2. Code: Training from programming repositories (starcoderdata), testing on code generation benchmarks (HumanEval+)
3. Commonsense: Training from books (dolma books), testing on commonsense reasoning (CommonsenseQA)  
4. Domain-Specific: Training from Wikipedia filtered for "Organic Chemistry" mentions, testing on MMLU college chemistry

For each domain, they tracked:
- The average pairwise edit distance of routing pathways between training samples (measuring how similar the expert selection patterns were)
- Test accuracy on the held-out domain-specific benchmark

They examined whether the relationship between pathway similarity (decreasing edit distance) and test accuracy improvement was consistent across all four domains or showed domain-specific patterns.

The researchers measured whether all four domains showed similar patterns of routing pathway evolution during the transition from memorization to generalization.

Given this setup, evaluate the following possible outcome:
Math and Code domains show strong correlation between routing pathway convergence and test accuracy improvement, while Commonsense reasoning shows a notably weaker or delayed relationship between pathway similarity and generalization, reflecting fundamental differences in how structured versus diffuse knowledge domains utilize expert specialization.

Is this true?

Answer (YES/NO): NO